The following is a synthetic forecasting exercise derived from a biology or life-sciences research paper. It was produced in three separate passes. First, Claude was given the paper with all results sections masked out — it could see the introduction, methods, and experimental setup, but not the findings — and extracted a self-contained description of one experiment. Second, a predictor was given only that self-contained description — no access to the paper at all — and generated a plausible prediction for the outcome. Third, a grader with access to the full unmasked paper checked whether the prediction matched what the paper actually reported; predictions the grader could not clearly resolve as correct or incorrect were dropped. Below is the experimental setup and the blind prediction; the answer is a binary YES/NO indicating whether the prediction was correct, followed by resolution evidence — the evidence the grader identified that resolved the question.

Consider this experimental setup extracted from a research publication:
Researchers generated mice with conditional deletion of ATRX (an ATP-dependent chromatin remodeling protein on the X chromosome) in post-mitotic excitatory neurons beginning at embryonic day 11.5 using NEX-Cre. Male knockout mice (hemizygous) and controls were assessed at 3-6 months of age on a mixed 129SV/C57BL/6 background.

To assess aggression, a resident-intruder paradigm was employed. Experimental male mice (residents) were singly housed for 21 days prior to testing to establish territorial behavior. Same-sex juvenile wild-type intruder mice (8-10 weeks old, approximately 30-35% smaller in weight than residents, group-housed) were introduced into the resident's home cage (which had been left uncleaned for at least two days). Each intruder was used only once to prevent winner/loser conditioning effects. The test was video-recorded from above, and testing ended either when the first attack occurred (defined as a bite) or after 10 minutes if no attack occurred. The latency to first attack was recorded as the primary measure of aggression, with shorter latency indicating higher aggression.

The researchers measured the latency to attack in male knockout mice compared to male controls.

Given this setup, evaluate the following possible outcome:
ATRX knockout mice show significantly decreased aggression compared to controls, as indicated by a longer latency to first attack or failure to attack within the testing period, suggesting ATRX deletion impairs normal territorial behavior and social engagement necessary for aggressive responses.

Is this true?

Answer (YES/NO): NO